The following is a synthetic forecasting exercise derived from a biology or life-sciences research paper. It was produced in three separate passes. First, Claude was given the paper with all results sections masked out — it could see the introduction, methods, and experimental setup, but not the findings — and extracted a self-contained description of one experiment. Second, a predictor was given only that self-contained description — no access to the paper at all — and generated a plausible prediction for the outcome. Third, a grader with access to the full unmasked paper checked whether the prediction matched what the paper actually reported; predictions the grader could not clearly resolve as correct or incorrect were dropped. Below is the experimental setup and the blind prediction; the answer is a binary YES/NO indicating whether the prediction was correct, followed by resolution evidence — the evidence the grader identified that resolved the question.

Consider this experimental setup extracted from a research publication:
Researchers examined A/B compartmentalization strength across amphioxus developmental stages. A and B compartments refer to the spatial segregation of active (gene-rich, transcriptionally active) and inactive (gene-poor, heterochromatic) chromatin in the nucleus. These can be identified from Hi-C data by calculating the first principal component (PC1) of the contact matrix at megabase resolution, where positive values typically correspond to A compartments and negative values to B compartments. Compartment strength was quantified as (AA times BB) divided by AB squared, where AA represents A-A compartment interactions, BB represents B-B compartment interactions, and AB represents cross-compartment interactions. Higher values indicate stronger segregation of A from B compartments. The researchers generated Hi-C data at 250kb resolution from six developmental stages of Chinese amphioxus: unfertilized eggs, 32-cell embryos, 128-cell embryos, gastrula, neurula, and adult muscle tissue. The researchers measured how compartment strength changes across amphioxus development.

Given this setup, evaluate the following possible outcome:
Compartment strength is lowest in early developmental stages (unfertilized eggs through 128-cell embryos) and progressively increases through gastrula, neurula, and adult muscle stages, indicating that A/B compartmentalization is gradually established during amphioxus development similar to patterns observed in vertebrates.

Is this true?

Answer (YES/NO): NO